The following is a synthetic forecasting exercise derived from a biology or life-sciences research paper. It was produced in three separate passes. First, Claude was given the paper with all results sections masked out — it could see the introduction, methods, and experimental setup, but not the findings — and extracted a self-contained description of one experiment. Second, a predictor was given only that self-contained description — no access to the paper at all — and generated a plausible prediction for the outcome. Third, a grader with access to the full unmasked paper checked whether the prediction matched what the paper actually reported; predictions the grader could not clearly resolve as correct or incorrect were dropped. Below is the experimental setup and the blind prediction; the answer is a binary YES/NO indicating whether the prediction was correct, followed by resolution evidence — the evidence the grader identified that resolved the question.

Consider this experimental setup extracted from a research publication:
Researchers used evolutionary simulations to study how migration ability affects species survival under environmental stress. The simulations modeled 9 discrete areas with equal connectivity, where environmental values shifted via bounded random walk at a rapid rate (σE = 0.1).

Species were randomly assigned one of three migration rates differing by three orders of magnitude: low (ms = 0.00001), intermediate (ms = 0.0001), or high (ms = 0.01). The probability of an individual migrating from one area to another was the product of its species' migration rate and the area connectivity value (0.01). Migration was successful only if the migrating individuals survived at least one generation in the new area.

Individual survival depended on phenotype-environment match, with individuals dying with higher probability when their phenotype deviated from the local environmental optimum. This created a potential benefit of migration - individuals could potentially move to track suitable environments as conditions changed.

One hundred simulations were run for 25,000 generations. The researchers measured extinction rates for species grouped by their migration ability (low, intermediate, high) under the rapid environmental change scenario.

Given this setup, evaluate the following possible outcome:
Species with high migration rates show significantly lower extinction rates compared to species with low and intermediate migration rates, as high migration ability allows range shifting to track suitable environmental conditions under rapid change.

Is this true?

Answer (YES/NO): YES